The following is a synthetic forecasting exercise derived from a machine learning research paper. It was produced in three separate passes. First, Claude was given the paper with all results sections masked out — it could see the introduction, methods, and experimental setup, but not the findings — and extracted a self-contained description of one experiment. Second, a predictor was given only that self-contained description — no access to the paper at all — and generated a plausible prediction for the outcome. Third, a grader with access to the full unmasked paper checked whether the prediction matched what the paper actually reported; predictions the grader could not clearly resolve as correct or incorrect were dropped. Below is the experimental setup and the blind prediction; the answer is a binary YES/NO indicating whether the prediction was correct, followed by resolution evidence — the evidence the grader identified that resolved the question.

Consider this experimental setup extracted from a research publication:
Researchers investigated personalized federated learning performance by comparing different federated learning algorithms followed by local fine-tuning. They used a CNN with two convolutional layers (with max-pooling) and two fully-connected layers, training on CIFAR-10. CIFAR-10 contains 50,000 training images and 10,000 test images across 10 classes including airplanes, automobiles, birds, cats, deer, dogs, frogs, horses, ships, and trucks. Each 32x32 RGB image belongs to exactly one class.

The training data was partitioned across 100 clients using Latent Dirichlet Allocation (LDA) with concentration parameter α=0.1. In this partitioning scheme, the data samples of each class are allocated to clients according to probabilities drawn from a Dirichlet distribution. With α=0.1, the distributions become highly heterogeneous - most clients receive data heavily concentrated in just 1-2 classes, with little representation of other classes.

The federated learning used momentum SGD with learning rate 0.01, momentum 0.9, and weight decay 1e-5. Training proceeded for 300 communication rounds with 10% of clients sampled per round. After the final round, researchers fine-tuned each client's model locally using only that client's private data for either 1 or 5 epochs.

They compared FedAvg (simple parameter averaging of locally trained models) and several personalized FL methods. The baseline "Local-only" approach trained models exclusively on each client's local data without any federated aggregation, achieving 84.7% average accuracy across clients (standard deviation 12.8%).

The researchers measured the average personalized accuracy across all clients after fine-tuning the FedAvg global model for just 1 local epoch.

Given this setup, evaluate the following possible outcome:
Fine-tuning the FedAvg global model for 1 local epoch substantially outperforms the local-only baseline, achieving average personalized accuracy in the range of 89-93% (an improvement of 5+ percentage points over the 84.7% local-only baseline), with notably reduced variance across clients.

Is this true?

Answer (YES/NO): NO